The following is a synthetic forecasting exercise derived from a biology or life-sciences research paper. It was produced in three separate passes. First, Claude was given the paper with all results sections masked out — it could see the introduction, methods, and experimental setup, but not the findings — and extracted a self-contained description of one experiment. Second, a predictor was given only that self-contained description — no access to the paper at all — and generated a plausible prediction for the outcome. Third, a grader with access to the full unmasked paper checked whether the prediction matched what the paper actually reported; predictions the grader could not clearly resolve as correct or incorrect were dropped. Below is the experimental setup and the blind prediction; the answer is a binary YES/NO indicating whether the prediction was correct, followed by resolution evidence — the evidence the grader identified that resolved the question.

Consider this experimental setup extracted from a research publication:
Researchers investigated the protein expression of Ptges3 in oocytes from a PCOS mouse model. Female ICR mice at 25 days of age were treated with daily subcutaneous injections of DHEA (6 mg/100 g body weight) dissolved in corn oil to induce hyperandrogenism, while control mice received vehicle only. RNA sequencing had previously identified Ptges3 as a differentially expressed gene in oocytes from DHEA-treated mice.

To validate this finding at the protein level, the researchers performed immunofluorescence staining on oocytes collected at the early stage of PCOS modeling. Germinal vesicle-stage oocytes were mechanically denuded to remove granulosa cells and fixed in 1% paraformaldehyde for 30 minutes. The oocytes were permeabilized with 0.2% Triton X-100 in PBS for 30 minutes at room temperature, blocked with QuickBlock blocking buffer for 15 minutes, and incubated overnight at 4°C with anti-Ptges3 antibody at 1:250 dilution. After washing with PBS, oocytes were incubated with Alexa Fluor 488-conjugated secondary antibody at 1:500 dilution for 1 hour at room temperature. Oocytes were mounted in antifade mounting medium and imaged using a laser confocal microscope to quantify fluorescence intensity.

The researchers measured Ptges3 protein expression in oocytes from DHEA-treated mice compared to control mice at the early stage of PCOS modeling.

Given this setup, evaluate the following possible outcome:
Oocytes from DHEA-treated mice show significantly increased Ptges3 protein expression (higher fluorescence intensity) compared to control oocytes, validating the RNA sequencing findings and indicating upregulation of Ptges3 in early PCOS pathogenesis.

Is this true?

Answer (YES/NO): YES